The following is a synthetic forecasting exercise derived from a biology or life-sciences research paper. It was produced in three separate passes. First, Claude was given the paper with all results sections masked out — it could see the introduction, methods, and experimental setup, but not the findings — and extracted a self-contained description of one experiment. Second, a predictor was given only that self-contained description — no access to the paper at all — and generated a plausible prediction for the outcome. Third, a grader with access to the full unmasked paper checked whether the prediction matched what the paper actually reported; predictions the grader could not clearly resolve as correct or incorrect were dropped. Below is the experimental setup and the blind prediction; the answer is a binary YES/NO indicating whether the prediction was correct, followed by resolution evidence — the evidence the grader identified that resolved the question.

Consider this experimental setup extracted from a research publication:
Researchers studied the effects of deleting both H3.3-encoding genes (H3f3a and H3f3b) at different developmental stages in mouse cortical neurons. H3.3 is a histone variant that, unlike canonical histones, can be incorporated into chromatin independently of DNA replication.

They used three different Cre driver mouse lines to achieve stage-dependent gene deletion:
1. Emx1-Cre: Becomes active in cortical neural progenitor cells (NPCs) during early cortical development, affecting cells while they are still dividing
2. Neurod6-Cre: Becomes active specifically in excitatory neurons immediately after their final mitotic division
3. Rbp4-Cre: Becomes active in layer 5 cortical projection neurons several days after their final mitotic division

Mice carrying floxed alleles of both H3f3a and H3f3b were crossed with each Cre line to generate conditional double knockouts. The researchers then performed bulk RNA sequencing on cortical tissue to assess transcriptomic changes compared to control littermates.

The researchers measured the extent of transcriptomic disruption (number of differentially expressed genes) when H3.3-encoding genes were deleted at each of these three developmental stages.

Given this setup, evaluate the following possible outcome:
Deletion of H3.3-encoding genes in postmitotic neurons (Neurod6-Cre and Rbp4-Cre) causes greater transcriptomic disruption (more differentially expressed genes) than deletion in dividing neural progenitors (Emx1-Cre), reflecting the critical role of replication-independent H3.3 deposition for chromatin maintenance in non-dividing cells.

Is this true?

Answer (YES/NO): NO